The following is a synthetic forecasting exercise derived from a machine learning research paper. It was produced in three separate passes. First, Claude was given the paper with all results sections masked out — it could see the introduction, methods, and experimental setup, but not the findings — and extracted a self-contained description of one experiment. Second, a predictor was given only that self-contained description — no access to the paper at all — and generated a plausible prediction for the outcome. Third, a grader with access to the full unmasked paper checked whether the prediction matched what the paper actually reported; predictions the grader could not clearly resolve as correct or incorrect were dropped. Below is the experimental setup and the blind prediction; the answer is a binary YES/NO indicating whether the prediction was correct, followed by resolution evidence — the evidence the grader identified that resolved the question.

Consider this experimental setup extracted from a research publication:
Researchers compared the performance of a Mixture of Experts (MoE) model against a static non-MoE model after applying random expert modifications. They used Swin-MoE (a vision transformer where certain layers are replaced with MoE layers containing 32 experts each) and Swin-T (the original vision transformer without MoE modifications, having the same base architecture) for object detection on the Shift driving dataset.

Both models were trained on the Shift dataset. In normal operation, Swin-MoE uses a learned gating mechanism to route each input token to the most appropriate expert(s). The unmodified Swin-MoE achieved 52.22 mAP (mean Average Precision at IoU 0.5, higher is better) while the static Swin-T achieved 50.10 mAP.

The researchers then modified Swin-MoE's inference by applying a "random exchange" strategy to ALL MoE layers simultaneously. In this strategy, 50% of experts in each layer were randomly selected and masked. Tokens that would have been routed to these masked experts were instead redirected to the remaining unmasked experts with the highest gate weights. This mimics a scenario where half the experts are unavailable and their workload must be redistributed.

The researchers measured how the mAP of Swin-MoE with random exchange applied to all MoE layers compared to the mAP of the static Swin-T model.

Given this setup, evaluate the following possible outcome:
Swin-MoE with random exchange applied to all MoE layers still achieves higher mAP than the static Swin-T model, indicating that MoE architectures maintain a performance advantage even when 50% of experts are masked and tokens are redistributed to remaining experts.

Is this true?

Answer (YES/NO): NO